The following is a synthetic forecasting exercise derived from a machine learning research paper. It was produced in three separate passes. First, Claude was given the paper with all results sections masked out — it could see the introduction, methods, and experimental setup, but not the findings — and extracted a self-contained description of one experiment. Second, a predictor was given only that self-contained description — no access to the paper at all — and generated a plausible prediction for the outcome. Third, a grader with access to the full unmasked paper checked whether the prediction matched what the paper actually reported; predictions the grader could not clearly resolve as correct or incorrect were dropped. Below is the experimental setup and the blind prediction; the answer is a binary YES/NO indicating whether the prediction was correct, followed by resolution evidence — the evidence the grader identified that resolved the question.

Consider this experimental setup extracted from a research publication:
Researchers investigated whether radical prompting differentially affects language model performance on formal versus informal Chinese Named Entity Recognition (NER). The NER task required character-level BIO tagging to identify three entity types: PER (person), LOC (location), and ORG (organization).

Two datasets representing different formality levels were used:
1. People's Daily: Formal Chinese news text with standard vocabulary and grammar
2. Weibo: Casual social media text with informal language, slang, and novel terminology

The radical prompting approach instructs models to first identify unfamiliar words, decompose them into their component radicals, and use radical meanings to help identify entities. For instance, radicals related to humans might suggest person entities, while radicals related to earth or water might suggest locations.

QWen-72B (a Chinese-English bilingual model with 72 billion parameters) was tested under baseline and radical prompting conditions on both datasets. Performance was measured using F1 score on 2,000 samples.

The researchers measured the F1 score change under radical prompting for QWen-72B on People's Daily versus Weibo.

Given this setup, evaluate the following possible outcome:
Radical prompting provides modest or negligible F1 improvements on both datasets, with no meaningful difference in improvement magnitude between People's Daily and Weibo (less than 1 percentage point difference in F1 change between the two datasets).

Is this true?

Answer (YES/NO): NO